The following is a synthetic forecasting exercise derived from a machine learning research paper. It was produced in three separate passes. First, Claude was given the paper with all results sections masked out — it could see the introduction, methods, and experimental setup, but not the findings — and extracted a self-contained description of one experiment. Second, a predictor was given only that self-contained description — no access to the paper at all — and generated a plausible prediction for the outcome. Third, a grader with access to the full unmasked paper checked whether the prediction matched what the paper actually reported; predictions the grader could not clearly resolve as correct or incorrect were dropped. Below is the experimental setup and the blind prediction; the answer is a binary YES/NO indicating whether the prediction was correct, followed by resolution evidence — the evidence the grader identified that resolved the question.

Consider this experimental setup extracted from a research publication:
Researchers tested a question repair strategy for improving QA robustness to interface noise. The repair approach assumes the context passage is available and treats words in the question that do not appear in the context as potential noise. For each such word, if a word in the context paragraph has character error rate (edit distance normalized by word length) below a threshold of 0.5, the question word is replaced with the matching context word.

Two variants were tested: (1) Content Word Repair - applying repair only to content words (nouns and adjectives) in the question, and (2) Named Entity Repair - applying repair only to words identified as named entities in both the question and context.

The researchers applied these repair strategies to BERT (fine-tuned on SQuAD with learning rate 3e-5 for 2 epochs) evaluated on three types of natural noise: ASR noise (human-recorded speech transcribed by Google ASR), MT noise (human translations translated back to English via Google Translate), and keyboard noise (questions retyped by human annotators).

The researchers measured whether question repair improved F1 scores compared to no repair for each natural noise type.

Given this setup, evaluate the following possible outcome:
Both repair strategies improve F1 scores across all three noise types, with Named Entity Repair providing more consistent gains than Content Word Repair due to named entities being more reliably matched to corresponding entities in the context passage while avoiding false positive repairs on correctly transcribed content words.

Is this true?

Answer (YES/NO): NO